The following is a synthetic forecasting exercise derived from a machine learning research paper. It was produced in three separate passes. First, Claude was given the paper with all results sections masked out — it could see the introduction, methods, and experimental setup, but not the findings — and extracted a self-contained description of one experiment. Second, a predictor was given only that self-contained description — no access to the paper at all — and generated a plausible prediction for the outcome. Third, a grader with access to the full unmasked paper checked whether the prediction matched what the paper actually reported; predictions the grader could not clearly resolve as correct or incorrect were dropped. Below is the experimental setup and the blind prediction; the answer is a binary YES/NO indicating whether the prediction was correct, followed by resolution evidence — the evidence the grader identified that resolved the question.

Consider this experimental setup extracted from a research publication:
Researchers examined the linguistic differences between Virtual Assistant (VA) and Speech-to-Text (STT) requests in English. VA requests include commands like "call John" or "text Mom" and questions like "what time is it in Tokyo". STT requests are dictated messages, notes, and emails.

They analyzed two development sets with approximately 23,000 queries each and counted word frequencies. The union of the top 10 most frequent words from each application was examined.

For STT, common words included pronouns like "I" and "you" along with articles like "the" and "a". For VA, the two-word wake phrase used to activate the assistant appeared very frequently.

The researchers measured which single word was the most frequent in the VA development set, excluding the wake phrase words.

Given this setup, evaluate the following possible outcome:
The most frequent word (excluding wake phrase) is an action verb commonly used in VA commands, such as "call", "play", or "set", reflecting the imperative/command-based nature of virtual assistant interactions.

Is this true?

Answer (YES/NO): YES